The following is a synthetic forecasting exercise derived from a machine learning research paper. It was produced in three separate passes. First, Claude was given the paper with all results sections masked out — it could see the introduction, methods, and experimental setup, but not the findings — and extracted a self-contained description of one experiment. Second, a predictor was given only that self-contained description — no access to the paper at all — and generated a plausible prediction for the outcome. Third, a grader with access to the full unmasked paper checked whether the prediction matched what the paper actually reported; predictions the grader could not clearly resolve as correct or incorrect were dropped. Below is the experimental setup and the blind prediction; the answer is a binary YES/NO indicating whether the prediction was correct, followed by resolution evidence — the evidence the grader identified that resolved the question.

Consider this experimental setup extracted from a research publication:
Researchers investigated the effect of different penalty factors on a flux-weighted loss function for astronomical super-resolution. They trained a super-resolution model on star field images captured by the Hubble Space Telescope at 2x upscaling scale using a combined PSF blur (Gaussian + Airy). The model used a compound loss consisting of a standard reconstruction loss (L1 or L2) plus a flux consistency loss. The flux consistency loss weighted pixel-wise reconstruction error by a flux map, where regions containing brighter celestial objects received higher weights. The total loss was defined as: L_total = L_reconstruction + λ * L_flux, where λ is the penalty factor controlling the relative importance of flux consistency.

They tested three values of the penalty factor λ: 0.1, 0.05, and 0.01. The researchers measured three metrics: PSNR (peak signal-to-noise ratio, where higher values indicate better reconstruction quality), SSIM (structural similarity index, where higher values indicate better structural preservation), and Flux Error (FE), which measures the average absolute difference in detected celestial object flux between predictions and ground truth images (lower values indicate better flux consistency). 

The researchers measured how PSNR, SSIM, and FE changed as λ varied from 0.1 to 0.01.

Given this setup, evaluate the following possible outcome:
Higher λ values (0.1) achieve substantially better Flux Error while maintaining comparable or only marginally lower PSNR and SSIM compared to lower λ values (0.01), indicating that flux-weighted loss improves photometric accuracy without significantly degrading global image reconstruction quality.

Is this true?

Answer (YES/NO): NO